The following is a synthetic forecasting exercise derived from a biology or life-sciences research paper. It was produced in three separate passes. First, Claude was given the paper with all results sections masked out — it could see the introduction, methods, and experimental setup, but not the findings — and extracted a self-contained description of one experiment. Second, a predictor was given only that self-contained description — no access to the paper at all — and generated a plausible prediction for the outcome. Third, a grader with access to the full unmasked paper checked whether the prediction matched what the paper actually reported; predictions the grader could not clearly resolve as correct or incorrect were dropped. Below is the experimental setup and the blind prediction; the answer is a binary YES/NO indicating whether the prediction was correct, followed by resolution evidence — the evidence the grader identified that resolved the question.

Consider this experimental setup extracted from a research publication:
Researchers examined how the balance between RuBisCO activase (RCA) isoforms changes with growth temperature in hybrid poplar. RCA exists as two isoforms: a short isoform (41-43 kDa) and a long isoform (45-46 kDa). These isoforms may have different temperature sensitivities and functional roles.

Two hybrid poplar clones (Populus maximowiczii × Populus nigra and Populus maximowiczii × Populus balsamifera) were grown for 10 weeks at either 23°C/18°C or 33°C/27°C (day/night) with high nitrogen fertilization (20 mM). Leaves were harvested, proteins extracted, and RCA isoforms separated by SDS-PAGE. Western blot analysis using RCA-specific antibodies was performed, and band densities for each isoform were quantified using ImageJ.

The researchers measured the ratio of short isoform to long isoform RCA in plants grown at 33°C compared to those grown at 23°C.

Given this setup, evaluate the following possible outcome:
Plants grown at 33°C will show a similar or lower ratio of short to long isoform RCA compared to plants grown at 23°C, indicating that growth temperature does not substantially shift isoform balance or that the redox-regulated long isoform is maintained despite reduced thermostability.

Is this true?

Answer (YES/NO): NO